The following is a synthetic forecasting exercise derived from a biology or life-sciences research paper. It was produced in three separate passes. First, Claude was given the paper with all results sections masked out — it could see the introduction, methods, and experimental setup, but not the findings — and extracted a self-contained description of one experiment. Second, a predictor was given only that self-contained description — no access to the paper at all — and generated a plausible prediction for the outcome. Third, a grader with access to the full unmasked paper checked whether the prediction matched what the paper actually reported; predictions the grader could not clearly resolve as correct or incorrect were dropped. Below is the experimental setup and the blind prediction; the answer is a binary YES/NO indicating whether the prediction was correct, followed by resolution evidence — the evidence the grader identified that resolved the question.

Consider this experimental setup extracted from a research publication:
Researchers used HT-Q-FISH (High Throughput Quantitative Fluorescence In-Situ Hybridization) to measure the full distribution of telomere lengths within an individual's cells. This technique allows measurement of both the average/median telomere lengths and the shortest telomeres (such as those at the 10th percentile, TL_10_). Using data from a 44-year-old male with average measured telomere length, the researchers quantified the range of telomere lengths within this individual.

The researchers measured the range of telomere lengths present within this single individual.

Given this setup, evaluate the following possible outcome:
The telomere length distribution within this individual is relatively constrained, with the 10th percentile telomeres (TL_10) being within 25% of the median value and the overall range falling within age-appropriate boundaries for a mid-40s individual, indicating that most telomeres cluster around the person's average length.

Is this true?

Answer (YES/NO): NO